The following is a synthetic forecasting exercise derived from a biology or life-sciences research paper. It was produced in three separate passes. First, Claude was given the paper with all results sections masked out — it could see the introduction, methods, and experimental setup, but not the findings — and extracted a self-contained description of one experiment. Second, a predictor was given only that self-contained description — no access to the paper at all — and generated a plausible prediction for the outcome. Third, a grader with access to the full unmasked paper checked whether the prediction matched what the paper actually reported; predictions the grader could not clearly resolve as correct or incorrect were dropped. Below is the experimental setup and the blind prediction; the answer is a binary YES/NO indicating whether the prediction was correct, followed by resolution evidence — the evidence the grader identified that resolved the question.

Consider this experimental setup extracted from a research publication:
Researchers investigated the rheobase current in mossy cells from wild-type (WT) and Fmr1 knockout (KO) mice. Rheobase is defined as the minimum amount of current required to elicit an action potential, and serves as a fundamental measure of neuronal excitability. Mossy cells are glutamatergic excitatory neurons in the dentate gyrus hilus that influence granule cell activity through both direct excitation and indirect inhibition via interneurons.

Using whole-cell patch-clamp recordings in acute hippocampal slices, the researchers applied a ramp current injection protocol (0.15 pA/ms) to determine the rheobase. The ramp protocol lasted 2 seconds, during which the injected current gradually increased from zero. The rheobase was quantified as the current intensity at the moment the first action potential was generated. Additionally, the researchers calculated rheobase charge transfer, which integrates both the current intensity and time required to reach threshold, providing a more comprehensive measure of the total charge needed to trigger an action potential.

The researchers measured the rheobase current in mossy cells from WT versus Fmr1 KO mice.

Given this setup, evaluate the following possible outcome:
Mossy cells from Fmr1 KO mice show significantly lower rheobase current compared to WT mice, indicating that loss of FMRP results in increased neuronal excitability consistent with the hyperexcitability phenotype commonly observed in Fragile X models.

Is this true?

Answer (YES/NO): NO